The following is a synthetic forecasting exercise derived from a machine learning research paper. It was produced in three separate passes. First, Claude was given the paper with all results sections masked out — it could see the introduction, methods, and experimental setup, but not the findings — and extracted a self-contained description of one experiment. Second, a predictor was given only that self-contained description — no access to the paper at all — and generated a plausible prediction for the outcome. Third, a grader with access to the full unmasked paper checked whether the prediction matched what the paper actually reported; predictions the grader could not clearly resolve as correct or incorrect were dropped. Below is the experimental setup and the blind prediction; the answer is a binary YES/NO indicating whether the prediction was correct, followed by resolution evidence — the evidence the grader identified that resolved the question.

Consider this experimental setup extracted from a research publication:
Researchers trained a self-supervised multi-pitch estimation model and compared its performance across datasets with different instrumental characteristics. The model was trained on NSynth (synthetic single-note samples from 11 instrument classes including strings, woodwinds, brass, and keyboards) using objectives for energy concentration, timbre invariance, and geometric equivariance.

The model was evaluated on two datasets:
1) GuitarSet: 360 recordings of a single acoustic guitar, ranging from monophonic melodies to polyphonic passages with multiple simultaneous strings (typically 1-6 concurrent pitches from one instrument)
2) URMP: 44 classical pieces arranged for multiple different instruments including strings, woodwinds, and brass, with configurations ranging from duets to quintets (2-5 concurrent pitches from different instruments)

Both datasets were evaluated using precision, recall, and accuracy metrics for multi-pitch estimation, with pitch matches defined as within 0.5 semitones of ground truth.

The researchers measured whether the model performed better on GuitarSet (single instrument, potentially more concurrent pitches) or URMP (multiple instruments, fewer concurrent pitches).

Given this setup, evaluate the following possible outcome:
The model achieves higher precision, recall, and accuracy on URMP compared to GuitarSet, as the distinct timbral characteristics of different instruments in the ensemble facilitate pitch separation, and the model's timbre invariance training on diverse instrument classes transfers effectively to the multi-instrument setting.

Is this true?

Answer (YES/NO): NO